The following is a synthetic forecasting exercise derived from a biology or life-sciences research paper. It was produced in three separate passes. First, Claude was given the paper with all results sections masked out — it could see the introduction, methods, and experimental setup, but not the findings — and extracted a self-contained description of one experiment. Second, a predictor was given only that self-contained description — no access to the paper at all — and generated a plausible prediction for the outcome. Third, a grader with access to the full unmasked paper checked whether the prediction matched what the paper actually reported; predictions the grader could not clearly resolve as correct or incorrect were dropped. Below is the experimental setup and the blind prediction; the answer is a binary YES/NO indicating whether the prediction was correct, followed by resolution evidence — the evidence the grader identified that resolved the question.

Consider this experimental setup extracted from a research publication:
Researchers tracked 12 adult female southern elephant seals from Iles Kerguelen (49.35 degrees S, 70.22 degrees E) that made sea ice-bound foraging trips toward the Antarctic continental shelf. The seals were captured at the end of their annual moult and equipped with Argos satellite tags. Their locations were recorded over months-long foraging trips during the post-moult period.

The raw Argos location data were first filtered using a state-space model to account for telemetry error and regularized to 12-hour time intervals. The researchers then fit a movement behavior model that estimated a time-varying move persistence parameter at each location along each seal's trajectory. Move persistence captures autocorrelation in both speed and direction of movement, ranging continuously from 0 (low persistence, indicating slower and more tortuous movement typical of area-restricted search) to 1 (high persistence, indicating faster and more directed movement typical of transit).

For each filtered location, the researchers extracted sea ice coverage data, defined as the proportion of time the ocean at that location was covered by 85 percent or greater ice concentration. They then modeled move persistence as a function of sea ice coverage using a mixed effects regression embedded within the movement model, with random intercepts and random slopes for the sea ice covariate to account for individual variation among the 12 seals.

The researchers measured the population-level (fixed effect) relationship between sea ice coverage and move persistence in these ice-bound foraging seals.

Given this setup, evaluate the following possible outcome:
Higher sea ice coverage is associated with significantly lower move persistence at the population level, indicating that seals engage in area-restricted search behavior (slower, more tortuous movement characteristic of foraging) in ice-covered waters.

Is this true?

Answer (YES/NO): YES